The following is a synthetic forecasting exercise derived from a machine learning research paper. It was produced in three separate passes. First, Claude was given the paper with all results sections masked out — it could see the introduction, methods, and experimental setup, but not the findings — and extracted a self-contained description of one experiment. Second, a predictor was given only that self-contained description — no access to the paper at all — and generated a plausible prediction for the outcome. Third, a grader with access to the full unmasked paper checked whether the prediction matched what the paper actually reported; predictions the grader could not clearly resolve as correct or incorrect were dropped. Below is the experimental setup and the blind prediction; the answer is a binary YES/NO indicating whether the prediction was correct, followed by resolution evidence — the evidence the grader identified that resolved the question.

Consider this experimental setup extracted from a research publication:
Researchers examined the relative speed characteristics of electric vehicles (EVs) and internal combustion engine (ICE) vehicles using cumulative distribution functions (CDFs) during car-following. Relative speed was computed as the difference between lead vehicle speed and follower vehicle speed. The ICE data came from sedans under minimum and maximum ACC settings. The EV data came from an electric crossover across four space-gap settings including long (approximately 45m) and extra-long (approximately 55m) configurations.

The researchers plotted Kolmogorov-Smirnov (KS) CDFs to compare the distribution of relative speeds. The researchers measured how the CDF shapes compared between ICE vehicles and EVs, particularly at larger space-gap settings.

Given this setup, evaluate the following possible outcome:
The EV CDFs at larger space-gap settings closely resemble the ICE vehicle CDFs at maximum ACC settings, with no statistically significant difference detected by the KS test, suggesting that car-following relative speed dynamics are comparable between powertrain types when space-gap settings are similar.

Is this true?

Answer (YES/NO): NO